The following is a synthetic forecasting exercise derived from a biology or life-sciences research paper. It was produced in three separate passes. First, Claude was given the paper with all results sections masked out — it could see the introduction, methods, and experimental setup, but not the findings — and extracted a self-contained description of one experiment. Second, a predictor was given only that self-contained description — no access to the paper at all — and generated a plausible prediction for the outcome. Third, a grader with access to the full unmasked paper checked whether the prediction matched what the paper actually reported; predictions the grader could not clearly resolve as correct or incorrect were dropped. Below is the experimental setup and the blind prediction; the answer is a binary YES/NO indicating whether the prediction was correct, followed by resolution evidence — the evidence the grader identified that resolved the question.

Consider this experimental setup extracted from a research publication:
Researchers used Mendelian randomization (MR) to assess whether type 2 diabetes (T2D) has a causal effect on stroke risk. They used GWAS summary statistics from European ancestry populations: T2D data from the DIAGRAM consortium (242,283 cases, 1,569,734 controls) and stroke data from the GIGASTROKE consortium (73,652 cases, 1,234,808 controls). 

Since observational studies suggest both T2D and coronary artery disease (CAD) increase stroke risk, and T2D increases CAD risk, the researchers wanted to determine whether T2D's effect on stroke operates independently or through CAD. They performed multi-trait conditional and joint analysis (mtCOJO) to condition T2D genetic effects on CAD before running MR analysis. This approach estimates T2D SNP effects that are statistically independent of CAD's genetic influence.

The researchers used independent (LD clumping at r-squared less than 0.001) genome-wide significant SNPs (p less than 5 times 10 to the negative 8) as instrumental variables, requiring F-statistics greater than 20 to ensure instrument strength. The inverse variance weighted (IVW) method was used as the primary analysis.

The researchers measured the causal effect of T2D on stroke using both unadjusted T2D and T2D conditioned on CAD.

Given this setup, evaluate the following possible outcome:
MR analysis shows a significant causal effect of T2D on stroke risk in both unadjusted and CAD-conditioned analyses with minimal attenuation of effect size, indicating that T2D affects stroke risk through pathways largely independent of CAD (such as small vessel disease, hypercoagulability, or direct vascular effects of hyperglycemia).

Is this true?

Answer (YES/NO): YES